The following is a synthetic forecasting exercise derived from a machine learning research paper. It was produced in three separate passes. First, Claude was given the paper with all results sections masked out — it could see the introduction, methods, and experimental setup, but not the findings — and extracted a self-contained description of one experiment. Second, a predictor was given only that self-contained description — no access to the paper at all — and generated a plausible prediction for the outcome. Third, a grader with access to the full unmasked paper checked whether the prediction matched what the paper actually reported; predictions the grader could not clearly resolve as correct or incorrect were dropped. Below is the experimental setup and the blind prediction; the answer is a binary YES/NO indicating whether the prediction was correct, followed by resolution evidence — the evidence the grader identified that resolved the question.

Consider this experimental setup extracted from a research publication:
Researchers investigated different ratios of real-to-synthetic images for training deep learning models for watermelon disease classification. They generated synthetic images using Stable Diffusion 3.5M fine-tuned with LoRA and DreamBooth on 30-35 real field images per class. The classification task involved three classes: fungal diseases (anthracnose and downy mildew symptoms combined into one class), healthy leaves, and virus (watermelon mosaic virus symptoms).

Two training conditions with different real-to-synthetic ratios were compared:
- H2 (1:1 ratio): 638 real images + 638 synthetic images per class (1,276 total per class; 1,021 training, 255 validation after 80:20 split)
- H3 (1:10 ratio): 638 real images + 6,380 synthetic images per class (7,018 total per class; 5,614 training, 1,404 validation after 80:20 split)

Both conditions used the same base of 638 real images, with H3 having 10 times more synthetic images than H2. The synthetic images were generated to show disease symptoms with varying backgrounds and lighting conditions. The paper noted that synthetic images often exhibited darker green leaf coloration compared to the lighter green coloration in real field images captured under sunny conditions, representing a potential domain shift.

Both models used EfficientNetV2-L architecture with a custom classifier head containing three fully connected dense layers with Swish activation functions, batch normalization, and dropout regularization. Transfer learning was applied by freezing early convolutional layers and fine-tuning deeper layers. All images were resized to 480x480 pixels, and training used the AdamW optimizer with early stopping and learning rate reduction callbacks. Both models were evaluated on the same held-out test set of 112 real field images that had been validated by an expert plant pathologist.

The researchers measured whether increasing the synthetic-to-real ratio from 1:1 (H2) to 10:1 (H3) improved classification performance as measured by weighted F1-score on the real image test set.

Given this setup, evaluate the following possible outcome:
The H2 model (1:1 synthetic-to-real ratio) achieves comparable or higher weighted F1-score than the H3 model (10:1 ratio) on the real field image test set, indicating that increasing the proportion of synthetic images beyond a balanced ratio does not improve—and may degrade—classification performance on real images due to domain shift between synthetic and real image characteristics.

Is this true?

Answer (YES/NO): NO